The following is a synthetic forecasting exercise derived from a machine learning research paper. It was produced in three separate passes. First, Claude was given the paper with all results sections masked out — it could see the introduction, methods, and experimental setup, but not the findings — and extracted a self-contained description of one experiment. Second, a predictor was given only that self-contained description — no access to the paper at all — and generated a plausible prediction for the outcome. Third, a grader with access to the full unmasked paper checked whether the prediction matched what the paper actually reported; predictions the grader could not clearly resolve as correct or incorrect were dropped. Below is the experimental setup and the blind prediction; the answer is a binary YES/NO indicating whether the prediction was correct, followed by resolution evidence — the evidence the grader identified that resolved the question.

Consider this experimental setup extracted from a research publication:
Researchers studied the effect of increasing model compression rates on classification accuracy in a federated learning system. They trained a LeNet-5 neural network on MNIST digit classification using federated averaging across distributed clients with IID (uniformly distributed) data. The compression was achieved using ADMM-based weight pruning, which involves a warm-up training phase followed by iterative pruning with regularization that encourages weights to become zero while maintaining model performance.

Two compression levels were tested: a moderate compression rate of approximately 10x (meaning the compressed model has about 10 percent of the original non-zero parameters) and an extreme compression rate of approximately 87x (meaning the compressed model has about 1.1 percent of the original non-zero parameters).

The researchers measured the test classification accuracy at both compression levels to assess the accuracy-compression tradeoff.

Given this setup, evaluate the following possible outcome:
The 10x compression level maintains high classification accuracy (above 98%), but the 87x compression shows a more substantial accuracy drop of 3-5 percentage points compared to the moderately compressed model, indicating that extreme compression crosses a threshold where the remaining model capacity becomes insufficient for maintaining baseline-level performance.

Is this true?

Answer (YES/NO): NO